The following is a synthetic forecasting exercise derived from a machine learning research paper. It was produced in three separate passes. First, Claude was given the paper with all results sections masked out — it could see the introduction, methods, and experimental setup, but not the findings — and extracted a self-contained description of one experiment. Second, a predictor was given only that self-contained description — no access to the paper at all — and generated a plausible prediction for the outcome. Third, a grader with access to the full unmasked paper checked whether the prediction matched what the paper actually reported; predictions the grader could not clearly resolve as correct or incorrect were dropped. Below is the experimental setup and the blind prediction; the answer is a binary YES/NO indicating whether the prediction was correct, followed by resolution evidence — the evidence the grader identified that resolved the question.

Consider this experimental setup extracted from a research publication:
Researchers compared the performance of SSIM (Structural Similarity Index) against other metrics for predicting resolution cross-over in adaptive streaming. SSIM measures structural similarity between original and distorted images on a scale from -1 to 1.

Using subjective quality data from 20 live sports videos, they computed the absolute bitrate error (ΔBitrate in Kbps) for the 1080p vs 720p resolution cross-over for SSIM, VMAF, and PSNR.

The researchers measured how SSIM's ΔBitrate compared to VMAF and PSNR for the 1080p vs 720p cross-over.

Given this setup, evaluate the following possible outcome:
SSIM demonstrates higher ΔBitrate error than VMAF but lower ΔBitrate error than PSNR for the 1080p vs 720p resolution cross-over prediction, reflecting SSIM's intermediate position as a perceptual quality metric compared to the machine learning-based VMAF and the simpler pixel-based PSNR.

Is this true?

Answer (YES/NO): NO